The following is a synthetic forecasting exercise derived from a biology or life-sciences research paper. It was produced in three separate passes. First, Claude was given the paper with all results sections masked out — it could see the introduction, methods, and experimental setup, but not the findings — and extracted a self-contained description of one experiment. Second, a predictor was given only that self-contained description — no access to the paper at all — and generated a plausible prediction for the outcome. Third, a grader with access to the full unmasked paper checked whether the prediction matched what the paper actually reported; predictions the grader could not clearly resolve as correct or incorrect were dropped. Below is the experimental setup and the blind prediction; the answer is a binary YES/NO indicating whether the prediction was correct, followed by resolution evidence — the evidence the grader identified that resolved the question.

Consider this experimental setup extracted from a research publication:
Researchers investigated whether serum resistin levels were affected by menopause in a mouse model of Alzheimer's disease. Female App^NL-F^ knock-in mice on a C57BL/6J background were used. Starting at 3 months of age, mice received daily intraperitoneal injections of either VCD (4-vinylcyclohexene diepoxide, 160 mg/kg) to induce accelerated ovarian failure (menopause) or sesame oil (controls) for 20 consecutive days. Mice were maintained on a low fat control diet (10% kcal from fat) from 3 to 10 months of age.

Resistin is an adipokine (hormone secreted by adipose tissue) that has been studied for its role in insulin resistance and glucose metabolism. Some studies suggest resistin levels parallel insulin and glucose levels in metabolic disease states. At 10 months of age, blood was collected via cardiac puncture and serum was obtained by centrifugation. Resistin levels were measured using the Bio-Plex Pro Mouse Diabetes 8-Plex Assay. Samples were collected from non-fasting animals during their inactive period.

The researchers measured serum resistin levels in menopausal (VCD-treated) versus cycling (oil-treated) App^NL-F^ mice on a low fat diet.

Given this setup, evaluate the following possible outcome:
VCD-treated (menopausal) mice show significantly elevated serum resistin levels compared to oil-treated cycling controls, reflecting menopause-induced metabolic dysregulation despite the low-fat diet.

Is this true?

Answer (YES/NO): NO